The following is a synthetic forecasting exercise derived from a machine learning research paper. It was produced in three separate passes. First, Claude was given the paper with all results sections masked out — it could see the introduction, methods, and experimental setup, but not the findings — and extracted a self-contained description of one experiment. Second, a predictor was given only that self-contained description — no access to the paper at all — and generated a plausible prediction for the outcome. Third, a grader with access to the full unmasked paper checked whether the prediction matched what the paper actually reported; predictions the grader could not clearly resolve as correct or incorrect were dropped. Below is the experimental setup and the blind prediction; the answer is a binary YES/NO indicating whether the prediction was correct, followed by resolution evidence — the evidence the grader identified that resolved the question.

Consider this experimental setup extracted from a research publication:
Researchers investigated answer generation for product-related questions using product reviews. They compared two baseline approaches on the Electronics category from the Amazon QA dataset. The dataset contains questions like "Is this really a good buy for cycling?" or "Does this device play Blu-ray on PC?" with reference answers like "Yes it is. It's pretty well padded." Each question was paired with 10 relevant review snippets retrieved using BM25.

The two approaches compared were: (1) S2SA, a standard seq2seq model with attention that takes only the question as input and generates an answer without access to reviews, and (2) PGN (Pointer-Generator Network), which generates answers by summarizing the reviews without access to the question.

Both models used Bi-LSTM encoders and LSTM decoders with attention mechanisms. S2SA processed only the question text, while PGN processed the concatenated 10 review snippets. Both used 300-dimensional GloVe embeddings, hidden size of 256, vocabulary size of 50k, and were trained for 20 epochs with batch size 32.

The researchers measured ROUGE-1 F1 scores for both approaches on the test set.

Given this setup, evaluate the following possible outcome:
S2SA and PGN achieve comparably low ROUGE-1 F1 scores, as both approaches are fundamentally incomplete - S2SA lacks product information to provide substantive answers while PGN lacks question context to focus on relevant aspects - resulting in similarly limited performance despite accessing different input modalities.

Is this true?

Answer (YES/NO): NO